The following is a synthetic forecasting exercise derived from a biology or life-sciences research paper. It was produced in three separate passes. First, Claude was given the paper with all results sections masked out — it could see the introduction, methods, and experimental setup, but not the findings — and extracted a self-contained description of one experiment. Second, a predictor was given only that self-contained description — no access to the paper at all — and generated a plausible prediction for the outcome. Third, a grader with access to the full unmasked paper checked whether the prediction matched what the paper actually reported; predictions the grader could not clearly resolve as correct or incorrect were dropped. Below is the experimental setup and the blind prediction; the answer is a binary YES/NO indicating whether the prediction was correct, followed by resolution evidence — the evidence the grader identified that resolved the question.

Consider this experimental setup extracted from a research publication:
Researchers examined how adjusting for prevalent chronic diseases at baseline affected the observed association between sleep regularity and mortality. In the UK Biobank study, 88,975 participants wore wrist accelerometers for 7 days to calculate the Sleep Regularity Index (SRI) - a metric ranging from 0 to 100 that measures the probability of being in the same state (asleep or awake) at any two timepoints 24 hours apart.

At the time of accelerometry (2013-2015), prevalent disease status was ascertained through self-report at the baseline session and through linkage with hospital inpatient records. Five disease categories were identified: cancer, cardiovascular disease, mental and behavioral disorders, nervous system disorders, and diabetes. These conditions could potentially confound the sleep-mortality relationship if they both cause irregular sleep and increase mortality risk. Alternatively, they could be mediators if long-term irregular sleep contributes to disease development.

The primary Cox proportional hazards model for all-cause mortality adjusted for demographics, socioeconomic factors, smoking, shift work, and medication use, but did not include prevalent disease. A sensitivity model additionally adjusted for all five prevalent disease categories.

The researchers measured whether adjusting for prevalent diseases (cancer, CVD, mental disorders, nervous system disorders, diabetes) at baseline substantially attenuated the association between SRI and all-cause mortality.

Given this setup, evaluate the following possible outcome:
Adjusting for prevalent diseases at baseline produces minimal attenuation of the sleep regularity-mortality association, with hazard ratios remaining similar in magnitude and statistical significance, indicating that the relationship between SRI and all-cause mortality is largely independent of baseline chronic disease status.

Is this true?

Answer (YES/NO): YES